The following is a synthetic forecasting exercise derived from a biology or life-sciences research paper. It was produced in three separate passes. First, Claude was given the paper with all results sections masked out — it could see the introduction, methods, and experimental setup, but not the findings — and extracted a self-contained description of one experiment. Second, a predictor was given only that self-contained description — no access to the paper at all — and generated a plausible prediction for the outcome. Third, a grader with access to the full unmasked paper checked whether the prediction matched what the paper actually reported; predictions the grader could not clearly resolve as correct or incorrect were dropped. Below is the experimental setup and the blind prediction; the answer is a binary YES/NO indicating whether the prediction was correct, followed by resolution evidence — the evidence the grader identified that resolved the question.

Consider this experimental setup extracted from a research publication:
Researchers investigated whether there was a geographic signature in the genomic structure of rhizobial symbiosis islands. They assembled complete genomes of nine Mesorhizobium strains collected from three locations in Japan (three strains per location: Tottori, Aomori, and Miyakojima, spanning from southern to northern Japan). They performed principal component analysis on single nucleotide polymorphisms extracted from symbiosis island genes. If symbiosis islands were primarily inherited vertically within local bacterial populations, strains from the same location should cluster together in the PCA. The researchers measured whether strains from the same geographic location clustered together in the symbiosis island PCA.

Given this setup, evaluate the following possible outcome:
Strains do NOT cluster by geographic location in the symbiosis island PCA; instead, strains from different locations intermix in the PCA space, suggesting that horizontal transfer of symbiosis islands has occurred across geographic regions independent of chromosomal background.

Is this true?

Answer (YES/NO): YES